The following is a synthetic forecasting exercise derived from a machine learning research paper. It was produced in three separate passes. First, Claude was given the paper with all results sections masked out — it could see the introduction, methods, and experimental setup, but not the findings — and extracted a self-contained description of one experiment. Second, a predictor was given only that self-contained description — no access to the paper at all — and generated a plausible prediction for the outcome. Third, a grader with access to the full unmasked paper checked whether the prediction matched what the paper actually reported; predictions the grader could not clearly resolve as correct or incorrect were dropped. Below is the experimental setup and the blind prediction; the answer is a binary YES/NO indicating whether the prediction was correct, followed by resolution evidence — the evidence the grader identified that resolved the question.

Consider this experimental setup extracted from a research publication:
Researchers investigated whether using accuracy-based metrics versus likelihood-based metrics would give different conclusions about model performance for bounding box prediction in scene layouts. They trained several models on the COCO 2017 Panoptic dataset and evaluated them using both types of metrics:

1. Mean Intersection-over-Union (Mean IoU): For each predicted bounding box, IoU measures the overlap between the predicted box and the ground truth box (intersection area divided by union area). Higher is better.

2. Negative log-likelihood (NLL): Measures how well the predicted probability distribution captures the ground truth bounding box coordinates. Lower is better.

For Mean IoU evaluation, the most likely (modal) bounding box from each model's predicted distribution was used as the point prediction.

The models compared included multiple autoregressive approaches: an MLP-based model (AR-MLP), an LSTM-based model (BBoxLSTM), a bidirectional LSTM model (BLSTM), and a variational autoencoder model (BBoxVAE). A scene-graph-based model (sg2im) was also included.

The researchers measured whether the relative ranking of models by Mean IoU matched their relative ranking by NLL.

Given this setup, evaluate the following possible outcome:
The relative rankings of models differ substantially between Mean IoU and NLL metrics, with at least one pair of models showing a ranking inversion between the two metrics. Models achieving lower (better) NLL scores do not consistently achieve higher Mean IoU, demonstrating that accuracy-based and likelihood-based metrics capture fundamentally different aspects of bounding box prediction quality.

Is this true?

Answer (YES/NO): NO